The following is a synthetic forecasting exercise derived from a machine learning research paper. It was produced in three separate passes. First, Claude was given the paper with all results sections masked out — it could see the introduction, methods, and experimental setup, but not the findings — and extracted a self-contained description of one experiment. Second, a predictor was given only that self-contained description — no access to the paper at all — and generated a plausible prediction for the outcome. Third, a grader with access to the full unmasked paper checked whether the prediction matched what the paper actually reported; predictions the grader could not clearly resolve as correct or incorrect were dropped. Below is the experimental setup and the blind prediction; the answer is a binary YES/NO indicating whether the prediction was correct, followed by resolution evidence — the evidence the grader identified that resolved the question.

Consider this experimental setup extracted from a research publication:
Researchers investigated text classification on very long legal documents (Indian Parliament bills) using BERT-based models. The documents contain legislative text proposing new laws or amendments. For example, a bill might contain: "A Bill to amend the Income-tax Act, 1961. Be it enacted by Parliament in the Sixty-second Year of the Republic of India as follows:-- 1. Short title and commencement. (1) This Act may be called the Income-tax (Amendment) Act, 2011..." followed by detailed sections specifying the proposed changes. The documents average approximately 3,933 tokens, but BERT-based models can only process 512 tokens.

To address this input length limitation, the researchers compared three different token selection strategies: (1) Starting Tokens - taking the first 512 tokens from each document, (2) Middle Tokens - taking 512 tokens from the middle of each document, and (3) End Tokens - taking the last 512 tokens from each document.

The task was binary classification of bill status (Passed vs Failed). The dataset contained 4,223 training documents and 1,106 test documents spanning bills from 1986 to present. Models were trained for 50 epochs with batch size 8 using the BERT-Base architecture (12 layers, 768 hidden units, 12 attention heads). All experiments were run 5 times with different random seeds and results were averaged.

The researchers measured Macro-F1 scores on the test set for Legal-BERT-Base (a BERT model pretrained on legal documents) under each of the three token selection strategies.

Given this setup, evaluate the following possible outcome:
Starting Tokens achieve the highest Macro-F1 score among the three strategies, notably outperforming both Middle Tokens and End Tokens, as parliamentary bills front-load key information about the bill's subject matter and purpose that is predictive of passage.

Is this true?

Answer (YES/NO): YES